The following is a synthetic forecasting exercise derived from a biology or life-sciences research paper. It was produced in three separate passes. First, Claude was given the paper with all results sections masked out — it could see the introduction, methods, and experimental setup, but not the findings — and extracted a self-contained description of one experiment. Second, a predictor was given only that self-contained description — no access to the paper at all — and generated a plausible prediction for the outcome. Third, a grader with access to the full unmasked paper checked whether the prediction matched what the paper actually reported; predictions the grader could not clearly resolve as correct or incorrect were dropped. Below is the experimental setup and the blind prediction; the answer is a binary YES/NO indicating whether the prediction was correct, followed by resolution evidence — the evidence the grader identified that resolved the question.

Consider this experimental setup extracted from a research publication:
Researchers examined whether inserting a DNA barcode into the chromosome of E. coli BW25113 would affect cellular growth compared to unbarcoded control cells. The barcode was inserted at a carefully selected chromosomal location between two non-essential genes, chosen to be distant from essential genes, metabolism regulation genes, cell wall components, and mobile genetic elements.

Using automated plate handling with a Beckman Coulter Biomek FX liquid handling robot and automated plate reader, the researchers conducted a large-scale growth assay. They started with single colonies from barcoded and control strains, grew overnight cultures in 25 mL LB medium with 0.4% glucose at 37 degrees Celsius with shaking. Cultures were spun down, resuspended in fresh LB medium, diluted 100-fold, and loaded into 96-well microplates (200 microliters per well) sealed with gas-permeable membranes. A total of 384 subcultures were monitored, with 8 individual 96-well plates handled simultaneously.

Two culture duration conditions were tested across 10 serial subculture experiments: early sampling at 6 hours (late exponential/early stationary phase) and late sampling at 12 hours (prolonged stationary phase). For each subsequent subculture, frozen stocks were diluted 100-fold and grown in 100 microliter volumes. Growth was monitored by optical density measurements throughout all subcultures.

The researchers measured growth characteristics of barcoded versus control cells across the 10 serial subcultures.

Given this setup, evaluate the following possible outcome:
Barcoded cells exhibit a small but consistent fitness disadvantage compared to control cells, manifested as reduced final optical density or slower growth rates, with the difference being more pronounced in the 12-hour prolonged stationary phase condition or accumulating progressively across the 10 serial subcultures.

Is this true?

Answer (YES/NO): NO